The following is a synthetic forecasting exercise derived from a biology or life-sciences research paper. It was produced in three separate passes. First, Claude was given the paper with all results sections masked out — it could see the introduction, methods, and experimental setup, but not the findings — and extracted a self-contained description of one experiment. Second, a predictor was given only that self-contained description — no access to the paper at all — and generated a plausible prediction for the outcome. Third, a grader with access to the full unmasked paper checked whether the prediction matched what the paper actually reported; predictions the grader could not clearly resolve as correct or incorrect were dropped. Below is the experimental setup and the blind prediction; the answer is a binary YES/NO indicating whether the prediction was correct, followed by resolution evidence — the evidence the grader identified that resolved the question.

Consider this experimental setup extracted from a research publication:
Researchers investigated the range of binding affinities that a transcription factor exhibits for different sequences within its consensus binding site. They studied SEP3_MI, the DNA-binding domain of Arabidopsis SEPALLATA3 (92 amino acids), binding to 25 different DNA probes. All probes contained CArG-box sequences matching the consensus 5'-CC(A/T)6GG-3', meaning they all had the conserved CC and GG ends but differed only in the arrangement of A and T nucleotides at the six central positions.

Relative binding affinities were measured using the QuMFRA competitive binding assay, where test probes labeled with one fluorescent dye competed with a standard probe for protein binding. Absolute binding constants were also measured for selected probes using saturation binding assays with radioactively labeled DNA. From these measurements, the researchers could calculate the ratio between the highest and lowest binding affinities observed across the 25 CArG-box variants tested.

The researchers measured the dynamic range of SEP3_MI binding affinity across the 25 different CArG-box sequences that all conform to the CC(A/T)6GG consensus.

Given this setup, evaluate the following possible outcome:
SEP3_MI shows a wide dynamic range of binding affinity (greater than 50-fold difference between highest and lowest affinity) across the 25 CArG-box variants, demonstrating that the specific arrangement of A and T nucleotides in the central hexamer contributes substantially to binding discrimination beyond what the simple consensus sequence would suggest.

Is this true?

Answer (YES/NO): NO